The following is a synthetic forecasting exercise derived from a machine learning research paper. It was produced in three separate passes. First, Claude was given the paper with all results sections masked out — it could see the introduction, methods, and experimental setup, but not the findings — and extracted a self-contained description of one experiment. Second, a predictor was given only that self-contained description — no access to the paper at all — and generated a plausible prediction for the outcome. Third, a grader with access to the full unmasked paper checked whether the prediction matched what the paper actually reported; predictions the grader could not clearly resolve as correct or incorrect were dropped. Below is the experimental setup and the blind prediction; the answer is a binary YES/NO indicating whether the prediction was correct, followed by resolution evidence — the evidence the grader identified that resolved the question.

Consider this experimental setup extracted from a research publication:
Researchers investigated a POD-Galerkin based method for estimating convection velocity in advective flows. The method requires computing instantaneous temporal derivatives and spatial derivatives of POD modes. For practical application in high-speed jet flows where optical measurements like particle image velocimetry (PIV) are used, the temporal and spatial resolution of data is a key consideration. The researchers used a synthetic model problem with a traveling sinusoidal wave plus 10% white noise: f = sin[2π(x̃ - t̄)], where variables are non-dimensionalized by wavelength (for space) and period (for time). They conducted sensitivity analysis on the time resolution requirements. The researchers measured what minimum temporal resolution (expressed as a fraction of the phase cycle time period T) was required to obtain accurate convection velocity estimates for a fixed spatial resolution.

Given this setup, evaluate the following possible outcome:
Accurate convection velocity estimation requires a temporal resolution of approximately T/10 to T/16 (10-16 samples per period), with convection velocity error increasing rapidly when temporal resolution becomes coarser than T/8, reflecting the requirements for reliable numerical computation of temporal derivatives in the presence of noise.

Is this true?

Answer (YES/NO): NO